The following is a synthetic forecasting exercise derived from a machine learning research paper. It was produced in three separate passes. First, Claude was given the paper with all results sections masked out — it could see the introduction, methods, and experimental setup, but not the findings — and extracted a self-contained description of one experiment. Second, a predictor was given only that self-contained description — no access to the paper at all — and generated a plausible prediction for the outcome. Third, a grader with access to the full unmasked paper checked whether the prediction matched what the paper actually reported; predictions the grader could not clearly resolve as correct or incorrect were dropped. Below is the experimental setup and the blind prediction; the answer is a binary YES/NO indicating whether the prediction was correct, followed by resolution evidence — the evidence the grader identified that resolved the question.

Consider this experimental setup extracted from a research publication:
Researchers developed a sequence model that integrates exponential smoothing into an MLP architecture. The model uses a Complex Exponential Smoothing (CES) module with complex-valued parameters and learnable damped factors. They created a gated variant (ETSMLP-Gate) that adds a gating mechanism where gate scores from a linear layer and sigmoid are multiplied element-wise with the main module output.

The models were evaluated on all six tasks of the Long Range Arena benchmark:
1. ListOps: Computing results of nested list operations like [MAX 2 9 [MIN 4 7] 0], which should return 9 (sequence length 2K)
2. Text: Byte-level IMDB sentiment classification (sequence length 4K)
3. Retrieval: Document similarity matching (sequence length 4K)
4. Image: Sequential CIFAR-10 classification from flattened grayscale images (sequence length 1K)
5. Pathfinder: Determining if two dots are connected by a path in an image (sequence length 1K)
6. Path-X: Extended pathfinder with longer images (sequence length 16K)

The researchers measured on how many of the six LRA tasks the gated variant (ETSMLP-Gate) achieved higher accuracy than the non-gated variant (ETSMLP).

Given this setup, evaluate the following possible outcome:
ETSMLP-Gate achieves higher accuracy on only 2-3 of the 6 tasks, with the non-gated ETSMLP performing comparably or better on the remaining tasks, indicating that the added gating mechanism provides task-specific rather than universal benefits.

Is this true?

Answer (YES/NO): NO